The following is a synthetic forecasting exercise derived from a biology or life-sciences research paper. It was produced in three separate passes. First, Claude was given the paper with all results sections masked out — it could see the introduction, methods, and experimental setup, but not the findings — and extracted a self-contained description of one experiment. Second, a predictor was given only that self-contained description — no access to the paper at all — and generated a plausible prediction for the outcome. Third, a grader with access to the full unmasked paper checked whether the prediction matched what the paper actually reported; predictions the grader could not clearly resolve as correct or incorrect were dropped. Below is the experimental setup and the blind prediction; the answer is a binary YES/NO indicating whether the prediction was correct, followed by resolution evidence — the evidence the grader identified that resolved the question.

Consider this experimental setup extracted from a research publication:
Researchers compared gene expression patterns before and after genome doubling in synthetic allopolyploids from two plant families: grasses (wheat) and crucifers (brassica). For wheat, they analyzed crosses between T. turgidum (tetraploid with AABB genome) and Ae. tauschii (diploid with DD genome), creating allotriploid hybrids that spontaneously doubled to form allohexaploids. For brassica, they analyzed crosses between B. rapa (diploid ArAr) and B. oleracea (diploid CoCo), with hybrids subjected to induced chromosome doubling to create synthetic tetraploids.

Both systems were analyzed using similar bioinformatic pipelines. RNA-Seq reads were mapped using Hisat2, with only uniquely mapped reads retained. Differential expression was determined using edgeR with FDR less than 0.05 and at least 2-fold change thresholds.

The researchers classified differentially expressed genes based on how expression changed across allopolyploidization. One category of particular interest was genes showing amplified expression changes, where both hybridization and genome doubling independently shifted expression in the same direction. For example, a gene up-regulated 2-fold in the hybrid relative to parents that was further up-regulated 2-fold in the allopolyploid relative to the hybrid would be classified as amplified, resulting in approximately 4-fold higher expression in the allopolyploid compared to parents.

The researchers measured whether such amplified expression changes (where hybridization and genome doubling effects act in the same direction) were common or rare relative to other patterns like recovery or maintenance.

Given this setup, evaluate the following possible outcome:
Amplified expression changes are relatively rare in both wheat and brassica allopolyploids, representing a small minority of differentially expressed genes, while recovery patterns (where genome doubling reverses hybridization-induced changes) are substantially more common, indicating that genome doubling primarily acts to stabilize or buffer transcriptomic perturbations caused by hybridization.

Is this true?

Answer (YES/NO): YES